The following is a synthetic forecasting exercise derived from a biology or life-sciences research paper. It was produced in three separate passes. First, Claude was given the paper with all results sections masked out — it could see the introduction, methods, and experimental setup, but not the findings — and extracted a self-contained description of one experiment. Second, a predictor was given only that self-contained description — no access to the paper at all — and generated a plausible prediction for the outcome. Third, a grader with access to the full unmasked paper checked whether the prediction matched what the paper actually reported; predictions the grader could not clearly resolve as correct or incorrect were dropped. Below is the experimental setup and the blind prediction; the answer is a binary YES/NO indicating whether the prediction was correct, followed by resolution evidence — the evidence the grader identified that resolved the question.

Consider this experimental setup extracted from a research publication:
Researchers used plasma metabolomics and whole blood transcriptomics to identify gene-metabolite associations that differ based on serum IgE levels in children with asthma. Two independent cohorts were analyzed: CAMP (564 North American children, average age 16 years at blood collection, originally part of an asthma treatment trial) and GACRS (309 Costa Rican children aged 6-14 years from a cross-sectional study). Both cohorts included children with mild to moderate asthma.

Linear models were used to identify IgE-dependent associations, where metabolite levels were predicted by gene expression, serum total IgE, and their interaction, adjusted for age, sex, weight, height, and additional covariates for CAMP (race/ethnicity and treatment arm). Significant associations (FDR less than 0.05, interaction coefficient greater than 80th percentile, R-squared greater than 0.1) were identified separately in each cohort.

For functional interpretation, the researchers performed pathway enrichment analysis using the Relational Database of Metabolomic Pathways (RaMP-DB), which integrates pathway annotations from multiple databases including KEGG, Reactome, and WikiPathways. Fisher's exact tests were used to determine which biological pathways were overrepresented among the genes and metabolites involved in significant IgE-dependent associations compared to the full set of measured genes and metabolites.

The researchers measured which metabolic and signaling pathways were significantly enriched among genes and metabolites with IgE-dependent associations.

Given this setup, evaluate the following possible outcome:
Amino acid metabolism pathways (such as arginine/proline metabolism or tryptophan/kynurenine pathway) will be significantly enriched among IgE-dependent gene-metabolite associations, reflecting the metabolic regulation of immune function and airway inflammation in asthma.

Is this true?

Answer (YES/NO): NO